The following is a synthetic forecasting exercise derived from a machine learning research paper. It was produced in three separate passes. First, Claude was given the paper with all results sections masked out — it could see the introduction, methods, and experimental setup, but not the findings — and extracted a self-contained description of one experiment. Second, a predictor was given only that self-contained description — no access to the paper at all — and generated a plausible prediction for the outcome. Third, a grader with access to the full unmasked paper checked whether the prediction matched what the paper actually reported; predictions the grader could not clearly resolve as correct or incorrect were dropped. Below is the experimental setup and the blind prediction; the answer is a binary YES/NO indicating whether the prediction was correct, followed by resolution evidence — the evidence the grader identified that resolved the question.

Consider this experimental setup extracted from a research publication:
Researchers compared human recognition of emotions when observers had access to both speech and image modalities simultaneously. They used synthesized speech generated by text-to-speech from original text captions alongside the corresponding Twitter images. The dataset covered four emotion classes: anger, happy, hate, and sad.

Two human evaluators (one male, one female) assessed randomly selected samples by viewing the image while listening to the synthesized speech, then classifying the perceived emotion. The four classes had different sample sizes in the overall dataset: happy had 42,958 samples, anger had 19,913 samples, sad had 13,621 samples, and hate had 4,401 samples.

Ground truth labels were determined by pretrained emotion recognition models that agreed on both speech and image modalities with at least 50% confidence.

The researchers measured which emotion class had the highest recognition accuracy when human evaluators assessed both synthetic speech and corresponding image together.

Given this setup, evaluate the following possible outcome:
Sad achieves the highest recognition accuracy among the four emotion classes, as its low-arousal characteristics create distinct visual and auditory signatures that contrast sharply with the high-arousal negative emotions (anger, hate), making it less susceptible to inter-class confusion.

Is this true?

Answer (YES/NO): YES